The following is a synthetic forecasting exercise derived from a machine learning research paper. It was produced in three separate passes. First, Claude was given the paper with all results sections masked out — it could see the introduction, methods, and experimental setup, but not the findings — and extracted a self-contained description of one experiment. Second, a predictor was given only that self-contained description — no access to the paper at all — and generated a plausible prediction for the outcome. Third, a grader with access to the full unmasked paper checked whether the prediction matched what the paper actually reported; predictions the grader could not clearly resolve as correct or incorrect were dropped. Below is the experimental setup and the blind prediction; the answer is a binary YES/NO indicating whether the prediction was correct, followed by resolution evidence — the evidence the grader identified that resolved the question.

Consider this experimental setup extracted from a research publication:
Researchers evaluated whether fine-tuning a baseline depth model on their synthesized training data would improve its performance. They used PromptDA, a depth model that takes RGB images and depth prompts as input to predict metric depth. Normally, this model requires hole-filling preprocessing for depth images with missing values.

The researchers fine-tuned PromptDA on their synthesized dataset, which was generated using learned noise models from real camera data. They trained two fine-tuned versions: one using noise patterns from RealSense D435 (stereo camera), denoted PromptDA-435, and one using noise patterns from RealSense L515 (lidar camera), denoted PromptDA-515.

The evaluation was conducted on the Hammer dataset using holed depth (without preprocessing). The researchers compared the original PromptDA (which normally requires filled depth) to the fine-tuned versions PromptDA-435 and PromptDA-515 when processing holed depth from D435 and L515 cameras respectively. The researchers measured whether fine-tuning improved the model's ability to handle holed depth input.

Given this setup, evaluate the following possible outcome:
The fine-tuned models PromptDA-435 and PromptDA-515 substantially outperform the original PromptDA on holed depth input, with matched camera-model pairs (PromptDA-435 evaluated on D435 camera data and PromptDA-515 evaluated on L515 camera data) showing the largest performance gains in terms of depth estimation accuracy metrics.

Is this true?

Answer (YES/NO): YES